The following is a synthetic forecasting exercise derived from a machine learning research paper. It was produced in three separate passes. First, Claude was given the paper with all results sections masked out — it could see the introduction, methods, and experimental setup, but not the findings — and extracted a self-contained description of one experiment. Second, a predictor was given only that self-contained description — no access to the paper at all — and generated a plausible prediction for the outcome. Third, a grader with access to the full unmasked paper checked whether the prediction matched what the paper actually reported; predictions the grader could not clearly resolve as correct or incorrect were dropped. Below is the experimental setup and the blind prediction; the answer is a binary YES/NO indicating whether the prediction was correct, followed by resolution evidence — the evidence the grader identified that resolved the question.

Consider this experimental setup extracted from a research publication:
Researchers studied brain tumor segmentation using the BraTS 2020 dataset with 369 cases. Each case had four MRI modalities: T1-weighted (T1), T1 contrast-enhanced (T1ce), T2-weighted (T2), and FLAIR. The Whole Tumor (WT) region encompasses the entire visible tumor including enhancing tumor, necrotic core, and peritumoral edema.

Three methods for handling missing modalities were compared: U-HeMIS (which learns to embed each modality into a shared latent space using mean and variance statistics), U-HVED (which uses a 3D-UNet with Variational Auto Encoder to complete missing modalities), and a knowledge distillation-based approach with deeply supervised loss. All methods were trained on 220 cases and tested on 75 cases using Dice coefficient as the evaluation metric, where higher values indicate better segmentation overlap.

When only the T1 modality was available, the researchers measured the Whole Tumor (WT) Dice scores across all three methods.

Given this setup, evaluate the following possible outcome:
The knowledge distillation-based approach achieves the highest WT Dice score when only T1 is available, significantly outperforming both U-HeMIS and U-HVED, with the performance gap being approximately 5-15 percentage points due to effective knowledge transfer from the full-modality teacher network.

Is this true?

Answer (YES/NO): NO